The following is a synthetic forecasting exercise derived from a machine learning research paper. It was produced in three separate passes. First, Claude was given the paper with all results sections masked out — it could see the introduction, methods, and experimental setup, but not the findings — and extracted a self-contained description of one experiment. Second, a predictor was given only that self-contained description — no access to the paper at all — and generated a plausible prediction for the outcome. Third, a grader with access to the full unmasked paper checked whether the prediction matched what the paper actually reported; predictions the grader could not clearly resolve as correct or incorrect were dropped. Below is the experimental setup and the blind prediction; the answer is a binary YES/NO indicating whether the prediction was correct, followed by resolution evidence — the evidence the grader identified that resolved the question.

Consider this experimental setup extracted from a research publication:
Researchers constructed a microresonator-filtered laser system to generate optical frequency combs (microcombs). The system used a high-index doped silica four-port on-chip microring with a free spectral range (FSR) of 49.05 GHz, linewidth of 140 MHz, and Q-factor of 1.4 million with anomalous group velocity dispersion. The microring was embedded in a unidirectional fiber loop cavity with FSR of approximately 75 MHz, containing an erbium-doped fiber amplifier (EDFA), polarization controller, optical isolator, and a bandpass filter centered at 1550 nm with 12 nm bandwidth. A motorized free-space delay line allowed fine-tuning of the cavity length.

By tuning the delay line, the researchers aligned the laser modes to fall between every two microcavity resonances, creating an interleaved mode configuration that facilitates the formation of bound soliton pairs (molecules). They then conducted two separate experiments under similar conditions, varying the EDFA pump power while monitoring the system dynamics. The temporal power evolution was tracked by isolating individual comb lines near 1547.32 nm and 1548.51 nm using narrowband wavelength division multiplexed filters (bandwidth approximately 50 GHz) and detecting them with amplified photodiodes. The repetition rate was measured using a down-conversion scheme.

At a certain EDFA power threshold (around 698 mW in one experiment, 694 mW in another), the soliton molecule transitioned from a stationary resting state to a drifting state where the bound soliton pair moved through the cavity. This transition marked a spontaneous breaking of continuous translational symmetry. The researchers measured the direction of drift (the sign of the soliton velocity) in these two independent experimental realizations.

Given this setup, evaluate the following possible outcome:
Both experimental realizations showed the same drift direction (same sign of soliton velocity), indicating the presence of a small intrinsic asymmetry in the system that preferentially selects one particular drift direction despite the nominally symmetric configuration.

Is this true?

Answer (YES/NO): NO